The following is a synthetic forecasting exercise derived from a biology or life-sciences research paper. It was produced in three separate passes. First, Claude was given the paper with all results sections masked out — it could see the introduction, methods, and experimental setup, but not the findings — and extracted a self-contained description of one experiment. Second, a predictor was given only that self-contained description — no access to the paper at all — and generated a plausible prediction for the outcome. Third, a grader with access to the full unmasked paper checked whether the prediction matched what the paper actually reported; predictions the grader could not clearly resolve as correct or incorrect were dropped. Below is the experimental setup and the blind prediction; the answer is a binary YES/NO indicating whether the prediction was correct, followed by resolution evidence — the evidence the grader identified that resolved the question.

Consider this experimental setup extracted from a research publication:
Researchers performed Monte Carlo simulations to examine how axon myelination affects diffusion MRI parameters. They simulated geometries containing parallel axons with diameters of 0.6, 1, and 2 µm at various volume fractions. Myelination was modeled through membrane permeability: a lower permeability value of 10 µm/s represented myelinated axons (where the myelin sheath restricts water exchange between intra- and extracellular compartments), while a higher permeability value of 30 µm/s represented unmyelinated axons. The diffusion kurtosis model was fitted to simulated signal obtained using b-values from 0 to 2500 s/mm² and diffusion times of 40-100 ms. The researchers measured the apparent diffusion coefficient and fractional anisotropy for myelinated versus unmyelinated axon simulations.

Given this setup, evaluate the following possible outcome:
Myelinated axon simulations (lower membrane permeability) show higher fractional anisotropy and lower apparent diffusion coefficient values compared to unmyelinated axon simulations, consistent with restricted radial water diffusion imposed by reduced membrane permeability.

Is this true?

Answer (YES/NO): YES